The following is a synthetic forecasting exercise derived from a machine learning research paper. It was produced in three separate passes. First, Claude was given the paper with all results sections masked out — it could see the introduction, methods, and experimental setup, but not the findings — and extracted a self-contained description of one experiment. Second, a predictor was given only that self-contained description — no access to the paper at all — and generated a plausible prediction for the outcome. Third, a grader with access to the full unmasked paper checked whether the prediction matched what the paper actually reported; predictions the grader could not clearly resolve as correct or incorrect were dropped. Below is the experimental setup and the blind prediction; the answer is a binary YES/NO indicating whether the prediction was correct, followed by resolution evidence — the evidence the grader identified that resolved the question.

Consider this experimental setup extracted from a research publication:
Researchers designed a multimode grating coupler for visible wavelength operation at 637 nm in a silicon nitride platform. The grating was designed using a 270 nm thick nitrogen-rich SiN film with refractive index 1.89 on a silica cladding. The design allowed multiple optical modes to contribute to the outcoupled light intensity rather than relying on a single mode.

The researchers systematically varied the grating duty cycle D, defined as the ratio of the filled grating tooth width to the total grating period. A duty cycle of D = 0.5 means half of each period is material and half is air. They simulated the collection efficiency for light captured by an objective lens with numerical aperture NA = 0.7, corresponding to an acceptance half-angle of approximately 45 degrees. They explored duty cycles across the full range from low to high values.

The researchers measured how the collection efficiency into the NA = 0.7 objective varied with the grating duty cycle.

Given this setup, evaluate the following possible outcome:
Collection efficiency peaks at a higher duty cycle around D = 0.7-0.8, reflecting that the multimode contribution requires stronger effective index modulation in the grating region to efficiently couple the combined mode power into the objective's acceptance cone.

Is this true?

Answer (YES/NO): YES